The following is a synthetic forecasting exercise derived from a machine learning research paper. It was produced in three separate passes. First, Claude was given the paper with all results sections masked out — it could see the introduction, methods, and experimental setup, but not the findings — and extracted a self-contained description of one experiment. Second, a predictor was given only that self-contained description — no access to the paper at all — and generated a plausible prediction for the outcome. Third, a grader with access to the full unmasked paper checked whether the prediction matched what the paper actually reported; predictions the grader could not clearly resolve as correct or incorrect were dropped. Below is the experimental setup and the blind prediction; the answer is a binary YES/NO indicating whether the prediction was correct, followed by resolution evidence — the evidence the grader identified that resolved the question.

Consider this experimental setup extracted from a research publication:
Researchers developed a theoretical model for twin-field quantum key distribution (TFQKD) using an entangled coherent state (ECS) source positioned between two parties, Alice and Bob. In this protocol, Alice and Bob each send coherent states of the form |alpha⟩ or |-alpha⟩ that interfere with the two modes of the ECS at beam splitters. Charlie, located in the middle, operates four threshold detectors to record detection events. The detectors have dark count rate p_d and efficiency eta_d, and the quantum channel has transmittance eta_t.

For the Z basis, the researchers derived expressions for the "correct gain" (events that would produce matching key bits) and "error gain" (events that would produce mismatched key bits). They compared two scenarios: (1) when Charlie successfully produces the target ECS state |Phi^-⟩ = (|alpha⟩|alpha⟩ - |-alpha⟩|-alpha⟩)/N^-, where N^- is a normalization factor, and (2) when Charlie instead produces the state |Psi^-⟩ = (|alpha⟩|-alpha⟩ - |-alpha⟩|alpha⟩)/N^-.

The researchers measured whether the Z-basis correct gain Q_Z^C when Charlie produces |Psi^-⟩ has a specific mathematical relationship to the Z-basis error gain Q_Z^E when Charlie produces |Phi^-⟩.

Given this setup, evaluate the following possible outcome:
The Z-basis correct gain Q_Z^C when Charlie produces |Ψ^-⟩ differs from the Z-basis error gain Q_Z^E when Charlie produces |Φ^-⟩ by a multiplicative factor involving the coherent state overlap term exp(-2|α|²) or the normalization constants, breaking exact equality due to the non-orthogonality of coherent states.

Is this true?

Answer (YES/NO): NO